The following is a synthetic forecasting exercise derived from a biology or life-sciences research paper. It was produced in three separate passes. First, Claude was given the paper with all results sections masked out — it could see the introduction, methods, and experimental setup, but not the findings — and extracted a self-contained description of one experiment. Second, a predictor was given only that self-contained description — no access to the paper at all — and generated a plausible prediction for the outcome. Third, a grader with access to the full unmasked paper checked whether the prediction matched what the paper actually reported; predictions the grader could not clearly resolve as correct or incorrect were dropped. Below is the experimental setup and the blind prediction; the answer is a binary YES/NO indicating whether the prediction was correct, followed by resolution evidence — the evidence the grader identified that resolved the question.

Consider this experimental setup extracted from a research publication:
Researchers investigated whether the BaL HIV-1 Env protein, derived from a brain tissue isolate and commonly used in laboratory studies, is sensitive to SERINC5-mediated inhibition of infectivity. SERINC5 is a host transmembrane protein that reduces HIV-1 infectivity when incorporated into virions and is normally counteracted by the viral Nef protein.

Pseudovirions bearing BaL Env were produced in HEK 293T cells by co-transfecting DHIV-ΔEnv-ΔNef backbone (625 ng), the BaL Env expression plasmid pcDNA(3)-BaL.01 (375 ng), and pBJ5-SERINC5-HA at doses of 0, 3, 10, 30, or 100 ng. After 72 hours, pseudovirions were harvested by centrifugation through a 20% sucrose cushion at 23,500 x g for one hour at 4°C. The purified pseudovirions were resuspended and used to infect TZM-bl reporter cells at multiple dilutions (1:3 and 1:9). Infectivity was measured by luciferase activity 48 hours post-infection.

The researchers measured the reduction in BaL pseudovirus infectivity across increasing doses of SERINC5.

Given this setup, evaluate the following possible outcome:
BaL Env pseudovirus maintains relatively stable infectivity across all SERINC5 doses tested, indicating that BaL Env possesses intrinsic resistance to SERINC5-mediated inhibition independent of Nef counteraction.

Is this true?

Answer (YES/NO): NO